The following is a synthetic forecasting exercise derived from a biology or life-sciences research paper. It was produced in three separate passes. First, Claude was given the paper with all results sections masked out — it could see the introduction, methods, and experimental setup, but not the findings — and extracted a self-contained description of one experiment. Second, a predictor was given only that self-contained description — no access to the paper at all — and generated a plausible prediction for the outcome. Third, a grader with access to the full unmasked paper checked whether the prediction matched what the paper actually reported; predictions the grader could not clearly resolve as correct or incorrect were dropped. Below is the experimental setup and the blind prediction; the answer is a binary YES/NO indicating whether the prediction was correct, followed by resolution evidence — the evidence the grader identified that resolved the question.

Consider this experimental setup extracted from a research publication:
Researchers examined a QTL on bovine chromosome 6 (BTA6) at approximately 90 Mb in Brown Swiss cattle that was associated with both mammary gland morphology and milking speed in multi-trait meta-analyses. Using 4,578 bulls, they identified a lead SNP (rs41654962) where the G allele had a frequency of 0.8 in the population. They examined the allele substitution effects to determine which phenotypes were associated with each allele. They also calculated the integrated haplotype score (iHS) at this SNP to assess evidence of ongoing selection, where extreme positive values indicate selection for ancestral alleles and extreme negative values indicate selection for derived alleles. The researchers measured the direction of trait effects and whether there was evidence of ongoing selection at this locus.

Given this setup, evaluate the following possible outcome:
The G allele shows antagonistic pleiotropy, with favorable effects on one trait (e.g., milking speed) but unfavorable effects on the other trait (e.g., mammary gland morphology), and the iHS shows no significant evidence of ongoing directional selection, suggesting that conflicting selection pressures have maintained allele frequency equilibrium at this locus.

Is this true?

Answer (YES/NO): NO